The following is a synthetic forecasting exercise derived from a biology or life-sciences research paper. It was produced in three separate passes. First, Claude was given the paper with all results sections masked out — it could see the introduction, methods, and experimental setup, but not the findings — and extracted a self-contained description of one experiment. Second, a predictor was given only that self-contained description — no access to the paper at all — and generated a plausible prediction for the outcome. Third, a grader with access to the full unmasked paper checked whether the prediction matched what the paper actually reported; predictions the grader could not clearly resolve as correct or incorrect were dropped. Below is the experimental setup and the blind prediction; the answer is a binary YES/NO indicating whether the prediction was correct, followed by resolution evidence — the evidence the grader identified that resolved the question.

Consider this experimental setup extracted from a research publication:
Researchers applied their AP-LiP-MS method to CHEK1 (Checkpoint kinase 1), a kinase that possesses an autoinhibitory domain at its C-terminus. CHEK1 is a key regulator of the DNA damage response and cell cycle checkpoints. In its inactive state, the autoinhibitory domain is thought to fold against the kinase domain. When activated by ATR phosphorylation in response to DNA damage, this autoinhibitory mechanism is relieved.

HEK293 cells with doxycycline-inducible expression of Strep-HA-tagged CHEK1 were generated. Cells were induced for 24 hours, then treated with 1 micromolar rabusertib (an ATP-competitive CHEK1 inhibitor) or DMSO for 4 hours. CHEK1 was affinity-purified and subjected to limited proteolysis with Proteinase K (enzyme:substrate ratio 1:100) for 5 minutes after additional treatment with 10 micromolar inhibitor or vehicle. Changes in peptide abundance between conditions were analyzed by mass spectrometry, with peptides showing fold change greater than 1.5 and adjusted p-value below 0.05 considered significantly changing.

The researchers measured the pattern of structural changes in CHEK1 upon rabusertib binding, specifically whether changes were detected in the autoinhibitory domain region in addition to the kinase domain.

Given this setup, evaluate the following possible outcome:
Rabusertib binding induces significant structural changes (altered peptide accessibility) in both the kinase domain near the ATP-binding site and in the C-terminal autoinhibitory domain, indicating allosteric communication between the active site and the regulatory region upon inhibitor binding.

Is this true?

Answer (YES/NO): YES